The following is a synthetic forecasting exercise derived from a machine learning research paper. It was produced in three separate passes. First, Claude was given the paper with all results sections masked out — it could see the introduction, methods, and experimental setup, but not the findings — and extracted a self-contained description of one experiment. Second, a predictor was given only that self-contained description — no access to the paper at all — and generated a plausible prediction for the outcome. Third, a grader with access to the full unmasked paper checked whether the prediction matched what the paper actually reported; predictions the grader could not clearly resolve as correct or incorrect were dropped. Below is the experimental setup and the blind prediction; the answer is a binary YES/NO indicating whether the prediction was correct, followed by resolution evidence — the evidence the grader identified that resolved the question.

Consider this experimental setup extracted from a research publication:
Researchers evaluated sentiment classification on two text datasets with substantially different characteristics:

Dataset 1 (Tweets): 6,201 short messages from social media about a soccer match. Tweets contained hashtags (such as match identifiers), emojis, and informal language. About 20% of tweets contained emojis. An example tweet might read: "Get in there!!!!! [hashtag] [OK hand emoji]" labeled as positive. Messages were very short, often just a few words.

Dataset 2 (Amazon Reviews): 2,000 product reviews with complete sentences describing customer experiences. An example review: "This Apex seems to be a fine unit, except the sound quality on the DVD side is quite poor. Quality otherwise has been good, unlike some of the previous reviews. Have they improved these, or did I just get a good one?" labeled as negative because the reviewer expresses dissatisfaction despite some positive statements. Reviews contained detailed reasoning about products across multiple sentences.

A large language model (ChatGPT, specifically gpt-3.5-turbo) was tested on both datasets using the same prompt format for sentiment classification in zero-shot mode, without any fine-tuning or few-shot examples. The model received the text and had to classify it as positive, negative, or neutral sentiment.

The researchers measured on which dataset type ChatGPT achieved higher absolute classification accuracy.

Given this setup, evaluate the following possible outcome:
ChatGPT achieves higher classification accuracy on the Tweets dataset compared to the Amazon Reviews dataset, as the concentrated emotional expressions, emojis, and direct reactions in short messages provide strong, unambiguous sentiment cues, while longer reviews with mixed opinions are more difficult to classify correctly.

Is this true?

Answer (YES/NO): NO